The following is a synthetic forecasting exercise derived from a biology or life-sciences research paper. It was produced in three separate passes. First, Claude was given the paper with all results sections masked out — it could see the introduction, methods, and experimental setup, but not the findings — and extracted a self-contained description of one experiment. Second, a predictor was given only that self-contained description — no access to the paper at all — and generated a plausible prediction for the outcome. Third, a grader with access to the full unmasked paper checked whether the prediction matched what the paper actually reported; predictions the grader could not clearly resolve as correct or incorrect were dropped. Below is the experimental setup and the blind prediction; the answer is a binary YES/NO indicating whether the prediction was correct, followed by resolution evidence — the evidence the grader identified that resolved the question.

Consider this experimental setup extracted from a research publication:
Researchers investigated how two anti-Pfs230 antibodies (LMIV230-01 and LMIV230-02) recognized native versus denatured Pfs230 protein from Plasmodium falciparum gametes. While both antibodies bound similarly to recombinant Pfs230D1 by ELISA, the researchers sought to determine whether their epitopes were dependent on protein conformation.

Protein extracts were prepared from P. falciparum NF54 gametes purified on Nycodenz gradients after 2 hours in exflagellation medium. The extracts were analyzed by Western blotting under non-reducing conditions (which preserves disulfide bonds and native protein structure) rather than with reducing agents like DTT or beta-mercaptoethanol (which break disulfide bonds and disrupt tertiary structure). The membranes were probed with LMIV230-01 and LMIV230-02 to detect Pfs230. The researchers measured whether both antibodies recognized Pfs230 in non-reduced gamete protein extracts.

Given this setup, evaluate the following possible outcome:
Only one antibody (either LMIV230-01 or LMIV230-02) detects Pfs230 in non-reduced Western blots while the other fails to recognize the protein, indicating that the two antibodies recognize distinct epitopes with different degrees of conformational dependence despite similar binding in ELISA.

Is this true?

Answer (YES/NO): NO